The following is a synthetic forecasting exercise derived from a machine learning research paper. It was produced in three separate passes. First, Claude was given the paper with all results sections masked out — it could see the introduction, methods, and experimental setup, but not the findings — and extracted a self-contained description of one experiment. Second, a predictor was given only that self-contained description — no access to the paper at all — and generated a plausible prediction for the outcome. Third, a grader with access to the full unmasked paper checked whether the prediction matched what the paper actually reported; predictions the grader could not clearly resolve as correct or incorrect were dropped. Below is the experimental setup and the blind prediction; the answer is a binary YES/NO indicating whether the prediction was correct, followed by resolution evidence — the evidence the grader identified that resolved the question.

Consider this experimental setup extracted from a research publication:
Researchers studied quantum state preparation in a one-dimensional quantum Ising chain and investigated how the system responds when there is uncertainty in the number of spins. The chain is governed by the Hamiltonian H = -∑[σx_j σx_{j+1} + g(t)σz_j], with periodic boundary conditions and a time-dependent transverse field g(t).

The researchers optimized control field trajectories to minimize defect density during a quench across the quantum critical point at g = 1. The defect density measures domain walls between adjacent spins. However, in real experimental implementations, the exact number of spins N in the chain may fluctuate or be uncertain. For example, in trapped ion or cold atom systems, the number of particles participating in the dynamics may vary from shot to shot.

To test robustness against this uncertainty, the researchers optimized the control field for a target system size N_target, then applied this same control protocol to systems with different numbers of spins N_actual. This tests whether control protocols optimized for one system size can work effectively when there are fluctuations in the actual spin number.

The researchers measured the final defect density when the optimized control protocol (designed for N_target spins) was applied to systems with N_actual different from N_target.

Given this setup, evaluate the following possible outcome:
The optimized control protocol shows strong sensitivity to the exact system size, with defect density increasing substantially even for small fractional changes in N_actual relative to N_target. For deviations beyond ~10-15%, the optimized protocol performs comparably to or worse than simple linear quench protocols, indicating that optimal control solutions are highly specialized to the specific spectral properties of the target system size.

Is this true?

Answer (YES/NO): NO